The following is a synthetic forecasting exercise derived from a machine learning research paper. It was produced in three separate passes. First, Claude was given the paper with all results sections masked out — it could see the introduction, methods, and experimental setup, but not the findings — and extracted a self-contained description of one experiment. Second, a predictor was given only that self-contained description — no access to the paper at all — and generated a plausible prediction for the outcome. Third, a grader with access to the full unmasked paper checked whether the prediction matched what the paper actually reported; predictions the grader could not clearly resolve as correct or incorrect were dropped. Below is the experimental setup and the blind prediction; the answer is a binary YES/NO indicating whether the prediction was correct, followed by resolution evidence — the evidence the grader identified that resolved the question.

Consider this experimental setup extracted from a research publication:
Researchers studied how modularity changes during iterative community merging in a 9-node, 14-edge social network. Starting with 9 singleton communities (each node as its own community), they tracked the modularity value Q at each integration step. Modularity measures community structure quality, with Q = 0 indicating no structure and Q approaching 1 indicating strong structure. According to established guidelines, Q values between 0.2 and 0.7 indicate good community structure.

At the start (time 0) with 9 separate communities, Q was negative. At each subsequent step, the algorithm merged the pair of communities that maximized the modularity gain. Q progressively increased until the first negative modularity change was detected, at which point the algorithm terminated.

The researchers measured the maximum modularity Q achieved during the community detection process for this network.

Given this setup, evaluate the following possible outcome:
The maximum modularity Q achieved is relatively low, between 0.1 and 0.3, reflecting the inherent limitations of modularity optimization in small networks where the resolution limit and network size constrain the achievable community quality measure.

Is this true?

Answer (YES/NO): YES